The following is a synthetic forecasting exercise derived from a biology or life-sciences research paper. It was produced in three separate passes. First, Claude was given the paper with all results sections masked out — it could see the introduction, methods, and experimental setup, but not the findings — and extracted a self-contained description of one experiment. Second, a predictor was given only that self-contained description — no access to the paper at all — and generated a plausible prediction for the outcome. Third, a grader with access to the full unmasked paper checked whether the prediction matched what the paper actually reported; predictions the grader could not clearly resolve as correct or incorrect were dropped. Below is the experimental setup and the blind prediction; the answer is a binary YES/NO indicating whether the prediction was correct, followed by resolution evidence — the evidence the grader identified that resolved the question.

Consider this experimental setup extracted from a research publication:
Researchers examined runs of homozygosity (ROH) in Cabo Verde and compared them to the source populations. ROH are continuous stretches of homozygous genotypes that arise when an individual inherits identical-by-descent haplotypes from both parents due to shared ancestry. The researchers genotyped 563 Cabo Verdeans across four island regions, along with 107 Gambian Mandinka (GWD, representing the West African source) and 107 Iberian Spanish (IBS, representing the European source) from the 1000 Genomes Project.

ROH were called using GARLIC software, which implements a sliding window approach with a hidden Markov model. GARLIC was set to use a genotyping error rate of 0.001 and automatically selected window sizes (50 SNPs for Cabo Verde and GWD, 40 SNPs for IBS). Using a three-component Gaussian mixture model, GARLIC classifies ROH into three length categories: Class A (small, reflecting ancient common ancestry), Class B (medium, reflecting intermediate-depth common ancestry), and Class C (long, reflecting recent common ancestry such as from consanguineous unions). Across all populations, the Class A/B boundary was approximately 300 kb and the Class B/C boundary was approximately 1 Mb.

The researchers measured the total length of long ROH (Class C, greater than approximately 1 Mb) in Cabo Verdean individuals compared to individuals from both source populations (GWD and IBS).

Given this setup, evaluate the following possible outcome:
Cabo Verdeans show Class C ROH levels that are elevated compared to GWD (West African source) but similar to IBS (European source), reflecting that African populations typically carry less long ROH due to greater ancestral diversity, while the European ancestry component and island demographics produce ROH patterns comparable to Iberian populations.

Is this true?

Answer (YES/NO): NO